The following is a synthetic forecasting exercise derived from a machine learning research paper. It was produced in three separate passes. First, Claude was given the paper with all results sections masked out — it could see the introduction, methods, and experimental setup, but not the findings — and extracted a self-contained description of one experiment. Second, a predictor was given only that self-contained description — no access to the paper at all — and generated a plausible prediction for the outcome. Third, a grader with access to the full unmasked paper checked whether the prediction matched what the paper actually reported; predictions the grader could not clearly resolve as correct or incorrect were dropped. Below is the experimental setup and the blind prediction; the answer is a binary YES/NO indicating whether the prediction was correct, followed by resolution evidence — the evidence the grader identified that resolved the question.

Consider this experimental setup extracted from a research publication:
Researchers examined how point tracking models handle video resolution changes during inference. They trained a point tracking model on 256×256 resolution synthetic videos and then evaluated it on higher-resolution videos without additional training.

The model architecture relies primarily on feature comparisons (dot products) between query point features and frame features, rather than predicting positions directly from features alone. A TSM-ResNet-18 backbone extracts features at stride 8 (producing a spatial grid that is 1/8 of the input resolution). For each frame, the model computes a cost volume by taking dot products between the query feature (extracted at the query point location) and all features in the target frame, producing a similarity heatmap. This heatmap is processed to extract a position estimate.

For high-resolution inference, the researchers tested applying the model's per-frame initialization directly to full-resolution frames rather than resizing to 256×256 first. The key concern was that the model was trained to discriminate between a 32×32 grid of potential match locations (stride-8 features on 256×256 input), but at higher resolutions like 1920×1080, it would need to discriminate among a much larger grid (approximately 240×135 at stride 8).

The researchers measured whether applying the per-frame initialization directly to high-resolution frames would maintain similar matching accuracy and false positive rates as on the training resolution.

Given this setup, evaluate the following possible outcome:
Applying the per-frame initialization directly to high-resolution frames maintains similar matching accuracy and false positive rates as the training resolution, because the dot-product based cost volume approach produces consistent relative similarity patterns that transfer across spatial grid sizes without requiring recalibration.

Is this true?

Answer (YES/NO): NO